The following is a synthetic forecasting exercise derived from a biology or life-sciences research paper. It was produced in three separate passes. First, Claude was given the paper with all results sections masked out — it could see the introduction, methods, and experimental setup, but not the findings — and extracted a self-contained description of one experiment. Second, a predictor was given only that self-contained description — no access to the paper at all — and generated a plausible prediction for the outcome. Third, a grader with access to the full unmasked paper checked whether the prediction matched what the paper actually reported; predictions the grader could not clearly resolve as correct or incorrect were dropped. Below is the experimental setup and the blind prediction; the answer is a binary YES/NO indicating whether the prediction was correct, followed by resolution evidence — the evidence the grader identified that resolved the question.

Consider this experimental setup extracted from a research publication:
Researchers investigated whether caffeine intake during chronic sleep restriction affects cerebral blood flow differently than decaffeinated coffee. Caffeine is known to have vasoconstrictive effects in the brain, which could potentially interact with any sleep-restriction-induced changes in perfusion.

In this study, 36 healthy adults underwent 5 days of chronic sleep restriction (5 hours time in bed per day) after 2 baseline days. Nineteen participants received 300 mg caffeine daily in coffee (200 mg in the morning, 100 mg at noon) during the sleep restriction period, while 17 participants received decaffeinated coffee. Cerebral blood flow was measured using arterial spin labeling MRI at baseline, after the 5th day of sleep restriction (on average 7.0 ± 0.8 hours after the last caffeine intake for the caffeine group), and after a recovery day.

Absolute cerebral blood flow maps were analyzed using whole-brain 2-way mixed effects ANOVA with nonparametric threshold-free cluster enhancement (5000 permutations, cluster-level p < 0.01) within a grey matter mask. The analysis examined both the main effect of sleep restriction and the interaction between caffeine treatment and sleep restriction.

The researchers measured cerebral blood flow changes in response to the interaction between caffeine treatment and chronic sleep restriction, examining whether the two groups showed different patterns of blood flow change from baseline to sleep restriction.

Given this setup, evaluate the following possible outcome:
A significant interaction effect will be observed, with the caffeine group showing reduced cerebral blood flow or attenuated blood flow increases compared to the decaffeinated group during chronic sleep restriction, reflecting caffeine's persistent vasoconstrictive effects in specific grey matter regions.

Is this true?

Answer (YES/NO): NO